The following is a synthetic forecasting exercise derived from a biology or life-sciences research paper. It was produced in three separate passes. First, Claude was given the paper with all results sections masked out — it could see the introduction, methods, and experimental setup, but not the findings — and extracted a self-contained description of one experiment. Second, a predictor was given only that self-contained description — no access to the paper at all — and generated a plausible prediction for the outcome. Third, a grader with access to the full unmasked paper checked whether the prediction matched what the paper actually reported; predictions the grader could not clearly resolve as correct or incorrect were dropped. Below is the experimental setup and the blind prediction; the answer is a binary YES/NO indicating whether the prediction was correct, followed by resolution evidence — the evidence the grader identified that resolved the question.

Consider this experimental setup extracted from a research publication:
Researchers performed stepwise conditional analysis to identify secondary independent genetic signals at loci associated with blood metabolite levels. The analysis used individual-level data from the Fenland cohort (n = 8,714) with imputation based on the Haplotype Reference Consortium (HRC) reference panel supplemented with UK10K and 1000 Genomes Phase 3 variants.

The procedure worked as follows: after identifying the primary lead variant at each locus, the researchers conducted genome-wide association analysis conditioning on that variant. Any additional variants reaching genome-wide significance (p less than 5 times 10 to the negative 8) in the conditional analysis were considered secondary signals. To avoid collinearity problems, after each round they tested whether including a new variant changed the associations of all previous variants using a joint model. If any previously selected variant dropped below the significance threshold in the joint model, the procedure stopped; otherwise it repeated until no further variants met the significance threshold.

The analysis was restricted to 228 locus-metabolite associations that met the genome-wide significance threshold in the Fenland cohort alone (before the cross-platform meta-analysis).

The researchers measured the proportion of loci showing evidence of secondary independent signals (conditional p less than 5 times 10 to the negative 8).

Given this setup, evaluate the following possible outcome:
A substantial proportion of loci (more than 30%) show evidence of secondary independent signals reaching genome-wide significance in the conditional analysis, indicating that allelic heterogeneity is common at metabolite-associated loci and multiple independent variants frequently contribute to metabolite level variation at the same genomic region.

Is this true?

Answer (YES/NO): NO